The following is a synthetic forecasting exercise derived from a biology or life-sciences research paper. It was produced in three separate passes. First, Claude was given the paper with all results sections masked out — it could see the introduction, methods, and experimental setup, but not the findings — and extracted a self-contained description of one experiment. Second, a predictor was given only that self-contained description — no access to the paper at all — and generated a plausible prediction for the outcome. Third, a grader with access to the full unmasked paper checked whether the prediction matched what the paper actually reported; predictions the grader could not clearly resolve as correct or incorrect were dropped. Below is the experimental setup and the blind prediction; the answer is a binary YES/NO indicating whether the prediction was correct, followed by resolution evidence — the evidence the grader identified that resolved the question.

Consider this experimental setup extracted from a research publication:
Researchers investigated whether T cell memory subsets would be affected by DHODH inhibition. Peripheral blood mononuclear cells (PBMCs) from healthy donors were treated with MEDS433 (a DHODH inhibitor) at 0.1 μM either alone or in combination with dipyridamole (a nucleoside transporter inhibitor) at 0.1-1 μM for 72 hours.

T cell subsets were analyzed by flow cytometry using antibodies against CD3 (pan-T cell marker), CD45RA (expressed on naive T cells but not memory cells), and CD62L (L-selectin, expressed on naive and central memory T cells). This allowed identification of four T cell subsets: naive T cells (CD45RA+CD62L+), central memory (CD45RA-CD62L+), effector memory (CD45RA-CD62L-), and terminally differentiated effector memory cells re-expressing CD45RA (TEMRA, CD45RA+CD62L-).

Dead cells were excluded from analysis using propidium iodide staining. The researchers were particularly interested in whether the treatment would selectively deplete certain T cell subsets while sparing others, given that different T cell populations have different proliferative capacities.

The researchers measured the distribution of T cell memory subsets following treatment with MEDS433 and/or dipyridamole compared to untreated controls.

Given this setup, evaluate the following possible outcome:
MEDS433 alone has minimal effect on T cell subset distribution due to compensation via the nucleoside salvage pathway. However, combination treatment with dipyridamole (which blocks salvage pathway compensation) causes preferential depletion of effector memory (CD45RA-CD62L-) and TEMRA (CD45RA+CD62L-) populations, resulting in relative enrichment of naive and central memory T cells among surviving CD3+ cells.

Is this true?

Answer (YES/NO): NO